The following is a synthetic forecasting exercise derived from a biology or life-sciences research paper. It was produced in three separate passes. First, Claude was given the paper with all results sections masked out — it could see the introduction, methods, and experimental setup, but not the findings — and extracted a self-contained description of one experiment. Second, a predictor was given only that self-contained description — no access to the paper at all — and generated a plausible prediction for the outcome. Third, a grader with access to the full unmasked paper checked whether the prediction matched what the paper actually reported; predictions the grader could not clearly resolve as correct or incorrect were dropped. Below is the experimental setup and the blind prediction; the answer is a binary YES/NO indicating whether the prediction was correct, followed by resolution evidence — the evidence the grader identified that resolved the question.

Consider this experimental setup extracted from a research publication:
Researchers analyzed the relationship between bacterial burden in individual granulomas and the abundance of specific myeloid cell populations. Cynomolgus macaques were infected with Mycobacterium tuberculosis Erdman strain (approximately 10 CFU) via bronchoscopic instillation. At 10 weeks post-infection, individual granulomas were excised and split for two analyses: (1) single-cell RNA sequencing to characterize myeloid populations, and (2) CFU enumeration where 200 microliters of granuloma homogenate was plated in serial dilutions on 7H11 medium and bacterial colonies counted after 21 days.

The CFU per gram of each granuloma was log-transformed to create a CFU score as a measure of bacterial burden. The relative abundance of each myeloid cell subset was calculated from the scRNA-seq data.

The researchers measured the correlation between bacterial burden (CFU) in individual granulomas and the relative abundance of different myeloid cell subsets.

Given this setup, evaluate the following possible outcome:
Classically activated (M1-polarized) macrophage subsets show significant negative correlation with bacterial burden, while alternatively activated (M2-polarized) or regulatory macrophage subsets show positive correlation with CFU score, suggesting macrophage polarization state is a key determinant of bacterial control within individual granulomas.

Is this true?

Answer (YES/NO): NO